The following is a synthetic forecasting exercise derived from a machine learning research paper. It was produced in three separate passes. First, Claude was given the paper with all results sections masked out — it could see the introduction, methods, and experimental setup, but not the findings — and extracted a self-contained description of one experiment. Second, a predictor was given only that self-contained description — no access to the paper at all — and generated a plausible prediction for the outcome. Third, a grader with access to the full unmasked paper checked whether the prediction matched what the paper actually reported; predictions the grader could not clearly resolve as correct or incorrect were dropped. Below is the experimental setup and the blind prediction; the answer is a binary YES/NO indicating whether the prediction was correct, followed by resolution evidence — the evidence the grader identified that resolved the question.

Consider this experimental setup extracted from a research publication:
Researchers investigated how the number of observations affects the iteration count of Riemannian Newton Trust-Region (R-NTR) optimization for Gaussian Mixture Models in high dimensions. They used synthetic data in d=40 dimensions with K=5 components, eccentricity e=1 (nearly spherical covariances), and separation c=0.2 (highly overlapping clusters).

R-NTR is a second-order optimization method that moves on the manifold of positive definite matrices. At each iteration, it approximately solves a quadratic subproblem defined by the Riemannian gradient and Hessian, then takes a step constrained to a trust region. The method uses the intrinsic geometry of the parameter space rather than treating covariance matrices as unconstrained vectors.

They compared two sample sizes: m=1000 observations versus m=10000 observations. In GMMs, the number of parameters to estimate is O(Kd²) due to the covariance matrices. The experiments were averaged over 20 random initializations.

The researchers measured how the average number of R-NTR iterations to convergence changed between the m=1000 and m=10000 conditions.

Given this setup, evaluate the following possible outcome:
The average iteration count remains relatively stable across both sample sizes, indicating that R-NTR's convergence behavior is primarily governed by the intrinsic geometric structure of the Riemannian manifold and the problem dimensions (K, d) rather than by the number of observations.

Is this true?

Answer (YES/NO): NO